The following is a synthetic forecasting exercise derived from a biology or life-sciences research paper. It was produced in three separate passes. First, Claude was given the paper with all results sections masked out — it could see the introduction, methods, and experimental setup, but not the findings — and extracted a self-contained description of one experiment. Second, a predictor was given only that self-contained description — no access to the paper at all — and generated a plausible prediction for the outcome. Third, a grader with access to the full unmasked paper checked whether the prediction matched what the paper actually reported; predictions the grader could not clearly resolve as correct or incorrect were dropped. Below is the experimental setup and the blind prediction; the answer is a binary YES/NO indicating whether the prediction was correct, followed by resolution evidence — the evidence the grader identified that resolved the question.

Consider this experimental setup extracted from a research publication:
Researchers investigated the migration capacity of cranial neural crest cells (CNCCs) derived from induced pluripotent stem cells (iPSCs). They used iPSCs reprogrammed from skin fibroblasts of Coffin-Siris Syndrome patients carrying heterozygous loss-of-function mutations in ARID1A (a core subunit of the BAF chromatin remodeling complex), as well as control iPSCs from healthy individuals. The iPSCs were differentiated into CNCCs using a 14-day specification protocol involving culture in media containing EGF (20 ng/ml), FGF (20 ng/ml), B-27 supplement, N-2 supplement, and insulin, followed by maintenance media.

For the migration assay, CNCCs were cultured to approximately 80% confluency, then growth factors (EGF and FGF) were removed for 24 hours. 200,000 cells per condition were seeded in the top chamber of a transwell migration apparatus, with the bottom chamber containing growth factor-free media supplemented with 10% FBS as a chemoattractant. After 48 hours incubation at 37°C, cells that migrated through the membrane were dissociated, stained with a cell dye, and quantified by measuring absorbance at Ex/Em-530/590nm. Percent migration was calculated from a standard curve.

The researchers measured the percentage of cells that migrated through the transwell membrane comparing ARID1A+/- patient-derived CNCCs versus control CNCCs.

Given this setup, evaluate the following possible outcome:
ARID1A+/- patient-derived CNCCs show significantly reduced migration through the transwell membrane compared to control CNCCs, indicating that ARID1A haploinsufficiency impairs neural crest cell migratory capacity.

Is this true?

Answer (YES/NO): YES